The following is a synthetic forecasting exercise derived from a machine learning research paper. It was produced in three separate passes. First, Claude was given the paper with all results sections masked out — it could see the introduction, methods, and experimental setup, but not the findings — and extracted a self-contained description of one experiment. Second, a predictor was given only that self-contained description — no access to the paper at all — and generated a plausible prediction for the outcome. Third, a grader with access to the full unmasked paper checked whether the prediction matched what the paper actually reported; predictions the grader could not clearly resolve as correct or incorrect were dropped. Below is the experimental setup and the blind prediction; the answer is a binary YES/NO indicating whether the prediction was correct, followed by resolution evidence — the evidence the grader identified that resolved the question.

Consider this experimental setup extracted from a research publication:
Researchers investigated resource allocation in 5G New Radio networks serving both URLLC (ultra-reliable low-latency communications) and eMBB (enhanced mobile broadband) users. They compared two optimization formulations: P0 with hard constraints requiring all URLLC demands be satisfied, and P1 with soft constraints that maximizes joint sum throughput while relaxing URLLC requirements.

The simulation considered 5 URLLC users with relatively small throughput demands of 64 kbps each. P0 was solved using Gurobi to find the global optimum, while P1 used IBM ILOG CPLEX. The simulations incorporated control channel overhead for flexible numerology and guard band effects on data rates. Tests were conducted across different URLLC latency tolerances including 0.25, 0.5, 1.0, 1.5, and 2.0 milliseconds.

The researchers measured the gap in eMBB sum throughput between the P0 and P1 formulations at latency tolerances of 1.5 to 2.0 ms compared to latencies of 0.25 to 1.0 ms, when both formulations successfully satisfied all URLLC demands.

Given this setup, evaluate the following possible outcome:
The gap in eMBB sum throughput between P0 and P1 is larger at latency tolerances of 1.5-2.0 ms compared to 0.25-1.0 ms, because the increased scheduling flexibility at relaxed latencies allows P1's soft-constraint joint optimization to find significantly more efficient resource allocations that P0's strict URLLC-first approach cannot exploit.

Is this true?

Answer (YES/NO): YES